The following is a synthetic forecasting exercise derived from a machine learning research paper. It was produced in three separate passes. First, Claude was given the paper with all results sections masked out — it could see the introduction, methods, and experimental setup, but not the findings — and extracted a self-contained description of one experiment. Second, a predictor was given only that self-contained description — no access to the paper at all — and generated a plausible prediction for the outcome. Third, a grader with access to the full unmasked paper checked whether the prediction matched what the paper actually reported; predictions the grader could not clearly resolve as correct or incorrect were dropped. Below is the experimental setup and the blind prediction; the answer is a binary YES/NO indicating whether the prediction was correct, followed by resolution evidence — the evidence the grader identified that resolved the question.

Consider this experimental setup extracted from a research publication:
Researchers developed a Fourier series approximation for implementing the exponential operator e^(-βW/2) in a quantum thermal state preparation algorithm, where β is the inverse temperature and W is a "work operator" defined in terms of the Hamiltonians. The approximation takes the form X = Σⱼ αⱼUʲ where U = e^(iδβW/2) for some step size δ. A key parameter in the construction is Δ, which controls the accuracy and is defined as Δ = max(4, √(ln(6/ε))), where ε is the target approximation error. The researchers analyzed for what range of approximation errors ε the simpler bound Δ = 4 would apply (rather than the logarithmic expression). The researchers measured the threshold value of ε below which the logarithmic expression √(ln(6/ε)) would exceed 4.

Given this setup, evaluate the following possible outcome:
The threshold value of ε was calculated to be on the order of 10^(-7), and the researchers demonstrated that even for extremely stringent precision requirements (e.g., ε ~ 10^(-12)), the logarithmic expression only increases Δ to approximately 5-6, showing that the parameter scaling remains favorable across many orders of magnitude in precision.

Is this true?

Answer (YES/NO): NO